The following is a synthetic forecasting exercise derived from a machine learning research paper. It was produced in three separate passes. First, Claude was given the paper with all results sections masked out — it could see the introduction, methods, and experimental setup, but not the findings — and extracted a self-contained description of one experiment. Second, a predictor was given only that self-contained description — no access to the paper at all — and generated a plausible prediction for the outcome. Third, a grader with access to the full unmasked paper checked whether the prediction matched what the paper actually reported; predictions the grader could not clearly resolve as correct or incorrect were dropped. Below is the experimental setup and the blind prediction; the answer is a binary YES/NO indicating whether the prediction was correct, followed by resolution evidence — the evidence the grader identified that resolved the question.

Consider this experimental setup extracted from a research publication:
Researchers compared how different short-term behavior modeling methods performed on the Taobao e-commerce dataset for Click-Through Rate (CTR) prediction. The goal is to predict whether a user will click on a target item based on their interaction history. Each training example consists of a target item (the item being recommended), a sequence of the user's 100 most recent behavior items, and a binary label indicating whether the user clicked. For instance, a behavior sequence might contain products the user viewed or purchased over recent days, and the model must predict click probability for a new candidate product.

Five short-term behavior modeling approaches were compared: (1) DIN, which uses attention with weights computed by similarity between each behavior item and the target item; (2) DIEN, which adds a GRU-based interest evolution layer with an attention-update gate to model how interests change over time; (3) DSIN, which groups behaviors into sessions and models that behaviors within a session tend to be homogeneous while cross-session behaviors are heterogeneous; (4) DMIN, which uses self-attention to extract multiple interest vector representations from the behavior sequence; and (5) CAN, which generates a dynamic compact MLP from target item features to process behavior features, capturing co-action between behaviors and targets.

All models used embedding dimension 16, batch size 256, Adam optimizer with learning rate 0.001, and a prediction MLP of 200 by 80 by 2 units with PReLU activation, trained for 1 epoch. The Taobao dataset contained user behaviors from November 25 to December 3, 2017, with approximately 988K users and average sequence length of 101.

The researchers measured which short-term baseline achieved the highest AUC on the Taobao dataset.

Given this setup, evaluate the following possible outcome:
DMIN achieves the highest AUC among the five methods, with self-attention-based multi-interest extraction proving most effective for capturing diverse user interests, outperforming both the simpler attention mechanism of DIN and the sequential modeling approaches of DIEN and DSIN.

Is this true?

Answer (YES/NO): NO